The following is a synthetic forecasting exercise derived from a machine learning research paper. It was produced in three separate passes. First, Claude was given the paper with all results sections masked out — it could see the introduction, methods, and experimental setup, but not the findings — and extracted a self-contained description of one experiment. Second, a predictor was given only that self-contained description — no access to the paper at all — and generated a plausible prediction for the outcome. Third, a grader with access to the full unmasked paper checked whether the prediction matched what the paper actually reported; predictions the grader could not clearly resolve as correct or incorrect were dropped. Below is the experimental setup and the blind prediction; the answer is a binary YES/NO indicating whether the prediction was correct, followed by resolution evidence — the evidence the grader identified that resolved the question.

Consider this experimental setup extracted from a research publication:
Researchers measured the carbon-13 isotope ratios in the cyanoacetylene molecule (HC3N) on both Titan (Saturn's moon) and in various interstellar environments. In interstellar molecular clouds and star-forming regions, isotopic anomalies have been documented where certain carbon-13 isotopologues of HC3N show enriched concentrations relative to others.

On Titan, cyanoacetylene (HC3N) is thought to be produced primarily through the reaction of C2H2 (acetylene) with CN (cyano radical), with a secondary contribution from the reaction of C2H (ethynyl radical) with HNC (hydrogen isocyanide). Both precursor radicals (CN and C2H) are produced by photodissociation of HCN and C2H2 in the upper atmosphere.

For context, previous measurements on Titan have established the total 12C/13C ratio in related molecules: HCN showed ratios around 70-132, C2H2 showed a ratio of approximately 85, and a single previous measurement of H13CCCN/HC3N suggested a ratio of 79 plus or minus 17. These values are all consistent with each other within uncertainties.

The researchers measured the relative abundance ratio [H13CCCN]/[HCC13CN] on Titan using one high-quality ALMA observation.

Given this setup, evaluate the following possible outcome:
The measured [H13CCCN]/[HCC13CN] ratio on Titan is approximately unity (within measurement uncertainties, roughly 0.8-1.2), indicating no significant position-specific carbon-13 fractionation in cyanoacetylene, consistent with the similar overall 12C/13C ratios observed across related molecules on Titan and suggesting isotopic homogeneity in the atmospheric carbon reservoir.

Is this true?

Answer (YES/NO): YES